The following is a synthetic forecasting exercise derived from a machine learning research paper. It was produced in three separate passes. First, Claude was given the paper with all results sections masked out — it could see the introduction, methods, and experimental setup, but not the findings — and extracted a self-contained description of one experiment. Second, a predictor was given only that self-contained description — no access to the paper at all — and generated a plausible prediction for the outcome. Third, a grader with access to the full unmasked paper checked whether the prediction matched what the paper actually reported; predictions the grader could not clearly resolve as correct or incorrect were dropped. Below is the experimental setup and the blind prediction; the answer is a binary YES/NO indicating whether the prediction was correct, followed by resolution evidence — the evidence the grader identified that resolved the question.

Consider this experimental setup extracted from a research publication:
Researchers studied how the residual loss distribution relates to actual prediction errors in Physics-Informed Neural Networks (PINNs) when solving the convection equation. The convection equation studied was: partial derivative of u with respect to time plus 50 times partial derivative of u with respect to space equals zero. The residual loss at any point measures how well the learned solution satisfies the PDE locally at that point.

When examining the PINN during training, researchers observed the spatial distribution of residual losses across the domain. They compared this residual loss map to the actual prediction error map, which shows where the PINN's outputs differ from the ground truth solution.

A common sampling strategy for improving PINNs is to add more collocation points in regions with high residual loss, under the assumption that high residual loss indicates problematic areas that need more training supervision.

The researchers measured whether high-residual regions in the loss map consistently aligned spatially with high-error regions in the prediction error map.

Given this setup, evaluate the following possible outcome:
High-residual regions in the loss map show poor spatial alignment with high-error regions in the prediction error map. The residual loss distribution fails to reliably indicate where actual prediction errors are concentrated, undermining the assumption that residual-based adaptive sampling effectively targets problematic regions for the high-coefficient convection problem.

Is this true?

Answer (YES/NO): YES